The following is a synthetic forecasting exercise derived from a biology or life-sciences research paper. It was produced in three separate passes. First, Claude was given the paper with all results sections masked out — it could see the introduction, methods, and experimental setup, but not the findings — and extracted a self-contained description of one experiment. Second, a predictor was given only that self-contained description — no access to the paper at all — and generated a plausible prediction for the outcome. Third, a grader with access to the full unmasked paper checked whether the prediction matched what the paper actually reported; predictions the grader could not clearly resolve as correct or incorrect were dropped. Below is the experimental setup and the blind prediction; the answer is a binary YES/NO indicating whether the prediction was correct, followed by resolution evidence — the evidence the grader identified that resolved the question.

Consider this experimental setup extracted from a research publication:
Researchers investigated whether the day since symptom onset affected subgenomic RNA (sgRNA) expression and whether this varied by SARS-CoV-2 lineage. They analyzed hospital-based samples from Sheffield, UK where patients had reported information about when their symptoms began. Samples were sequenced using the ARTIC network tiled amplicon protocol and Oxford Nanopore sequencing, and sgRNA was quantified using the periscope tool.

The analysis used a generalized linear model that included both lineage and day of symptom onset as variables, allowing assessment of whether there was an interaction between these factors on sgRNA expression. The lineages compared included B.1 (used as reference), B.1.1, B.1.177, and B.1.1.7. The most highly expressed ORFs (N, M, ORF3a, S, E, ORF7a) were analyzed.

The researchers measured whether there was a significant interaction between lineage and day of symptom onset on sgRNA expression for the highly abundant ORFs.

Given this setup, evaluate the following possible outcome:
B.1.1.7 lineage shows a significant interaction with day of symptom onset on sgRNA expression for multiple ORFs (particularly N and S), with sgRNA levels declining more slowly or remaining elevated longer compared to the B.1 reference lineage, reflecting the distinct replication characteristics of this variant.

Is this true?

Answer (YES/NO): NO